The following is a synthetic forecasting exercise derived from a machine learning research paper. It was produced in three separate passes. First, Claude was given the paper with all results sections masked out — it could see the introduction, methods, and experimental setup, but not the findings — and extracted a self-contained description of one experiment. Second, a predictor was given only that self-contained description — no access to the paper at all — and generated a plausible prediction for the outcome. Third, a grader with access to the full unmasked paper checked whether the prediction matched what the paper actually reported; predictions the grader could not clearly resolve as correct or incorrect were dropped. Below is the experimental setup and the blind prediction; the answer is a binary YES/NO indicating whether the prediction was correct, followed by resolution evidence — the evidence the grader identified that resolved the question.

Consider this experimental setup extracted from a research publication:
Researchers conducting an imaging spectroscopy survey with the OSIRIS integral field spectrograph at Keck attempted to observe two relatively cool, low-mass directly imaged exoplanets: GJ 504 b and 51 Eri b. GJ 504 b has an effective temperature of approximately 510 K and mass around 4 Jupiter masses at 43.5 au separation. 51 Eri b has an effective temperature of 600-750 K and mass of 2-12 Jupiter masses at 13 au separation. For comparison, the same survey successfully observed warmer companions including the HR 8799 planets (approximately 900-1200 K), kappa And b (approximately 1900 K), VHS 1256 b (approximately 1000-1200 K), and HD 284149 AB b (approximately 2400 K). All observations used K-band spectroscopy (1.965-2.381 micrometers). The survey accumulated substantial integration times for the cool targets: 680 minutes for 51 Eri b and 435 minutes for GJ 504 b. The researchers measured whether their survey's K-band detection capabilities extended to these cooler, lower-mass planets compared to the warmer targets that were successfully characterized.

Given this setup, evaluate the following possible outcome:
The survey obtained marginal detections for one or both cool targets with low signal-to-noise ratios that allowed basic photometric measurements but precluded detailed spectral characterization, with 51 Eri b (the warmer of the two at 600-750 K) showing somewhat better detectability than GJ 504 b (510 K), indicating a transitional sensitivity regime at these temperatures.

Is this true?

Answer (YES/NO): NO